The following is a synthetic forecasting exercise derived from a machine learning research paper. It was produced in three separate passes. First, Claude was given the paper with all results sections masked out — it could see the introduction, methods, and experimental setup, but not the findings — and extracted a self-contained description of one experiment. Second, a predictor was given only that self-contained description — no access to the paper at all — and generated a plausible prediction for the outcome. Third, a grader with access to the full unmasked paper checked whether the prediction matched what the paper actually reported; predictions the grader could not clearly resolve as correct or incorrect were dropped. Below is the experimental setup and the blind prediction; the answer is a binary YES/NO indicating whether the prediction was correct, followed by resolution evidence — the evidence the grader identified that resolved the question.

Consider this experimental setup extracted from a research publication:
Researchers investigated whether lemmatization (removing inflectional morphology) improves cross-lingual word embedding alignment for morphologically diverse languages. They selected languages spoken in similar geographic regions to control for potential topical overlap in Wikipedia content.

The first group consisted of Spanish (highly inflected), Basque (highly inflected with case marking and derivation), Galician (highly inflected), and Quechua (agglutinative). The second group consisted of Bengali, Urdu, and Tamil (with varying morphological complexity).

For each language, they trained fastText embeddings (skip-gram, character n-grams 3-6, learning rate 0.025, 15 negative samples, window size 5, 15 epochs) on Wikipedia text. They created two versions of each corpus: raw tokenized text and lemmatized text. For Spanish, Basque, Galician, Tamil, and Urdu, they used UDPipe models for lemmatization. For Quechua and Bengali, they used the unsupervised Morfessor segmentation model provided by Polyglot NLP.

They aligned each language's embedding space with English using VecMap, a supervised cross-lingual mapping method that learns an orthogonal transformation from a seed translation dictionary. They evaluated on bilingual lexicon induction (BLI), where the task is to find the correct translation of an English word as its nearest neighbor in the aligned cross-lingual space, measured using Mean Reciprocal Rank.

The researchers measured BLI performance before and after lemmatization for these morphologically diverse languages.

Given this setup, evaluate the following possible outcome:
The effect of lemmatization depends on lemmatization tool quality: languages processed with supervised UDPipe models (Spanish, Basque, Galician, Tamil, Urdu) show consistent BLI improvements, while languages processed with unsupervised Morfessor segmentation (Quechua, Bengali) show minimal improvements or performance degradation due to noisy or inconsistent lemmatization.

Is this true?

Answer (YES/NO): NO